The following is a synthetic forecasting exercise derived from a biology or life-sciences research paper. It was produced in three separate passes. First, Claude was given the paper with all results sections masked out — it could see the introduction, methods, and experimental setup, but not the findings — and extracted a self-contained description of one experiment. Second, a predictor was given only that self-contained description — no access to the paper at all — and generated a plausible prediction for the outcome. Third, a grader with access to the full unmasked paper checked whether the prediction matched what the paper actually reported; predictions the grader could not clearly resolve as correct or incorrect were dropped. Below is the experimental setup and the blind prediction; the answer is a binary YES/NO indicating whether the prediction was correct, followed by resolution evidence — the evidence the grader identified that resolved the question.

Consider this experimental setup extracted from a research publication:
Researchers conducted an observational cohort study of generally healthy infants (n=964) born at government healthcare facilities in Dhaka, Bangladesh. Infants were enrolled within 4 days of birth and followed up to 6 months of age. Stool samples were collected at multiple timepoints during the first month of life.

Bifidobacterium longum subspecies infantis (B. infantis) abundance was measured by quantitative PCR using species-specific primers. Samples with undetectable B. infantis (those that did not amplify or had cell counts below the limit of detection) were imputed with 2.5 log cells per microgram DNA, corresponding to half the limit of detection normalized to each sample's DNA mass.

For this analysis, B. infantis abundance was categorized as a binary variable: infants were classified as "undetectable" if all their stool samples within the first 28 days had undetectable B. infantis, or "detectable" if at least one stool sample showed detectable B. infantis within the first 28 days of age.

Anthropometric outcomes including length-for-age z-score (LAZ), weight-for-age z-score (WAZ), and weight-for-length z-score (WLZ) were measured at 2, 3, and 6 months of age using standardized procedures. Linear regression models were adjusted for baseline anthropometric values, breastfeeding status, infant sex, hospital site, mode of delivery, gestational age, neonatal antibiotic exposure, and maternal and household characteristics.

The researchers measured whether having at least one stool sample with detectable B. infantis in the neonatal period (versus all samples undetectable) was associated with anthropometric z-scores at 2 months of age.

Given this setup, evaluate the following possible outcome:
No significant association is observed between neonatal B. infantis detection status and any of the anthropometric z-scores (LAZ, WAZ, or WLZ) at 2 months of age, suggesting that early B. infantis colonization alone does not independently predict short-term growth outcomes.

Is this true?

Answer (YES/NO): YES